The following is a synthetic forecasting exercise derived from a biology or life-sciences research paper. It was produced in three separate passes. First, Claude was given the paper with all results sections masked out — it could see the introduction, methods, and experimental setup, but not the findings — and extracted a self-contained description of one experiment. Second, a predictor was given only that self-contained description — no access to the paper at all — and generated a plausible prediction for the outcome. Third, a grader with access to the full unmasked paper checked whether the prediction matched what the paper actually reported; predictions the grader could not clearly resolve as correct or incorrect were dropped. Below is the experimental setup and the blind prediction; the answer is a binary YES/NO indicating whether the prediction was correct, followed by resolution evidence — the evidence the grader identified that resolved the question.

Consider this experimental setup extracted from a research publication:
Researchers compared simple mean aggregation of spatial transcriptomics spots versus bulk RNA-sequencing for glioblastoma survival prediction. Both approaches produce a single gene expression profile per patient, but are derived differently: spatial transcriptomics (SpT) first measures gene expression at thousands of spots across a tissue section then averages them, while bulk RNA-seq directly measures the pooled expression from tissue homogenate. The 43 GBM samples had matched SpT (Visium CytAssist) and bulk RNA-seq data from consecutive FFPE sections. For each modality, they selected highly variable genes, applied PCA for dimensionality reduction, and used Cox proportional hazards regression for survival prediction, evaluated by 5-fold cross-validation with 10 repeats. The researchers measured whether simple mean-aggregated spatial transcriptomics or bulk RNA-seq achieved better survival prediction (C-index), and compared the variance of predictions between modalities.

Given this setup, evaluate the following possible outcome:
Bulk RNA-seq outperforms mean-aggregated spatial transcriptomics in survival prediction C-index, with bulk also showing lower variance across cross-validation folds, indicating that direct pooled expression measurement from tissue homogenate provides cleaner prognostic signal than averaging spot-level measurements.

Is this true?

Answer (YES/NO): NO